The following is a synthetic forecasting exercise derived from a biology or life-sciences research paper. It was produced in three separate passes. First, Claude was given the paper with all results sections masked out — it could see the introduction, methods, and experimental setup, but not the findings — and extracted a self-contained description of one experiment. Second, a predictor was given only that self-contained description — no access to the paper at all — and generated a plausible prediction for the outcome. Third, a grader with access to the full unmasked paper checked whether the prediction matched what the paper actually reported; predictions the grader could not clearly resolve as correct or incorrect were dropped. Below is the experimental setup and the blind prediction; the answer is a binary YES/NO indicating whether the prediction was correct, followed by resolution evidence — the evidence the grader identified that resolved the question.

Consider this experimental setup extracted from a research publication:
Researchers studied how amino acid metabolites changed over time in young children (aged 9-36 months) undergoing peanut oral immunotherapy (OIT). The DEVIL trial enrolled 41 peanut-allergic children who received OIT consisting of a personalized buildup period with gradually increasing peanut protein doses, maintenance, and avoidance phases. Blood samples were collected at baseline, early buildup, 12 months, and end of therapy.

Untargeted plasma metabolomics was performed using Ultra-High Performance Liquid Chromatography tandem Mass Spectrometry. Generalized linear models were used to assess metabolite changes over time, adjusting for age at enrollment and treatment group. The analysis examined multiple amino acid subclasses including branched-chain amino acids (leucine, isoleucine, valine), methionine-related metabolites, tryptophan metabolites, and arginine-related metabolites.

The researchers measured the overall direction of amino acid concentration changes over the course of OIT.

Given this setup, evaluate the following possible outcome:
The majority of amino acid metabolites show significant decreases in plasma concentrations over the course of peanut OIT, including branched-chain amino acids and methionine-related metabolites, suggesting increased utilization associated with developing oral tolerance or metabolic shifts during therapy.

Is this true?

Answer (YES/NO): YES